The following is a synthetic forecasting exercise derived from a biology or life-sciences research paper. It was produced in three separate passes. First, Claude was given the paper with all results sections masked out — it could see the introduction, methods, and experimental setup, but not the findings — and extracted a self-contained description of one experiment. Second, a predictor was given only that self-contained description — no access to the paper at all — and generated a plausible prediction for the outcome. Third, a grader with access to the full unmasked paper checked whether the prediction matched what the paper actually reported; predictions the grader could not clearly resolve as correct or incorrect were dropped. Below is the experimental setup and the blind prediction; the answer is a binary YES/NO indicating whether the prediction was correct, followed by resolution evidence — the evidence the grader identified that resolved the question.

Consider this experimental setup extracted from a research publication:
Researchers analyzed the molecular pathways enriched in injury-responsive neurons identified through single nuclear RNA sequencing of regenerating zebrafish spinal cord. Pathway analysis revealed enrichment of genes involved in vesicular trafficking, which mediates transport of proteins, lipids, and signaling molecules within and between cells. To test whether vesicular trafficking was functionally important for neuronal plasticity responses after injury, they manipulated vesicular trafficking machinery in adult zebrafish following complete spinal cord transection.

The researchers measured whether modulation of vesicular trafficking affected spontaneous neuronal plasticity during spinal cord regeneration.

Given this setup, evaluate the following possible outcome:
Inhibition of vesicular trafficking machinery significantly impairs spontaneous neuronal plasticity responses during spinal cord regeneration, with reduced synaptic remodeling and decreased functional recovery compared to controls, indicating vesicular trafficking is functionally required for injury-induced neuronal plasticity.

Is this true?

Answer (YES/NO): YES